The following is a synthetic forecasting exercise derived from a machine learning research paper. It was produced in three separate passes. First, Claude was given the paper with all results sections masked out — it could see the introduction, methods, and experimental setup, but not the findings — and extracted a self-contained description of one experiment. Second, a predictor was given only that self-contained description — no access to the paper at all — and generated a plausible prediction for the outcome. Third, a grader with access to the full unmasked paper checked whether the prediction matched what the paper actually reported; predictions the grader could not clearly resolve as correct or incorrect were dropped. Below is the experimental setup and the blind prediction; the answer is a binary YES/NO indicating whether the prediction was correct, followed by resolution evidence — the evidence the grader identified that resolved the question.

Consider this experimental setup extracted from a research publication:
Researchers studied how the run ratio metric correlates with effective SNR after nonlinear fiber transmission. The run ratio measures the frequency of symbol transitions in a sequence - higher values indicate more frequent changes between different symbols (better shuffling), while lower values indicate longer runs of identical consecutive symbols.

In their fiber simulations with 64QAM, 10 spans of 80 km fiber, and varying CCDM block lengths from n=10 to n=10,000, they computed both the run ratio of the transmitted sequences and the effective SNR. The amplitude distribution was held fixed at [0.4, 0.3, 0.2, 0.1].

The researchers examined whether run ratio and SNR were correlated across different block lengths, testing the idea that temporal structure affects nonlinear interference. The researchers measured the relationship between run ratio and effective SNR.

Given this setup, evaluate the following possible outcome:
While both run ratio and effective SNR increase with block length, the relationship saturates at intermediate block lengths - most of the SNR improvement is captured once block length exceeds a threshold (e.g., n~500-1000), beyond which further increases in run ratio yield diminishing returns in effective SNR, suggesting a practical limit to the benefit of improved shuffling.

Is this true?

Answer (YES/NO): NO